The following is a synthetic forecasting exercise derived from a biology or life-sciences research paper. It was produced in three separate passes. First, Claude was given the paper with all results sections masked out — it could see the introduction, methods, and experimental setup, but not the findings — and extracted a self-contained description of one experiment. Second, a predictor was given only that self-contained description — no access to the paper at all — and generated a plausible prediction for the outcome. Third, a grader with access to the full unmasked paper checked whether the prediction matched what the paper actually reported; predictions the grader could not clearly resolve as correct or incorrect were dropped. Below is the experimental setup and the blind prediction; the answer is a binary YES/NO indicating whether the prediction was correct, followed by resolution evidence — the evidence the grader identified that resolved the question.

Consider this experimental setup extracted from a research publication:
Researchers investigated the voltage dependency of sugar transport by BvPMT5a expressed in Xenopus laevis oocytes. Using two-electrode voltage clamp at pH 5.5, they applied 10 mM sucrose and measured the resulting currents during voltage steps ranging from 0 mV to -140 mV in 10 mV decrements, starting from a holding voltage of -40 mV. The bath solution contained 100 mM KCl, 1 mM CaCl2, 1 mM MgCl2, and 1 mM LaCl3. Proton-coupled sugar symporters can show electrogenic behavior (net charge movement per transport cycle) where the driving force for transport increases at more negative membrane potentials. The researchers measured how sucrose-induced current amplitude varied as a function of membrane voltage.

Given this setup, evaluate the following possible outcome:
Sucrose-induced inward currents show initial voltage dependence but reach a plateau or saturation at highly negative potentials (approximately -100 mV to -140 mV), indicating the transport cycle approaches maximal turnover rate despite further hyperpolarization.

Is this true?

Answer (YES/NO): NO